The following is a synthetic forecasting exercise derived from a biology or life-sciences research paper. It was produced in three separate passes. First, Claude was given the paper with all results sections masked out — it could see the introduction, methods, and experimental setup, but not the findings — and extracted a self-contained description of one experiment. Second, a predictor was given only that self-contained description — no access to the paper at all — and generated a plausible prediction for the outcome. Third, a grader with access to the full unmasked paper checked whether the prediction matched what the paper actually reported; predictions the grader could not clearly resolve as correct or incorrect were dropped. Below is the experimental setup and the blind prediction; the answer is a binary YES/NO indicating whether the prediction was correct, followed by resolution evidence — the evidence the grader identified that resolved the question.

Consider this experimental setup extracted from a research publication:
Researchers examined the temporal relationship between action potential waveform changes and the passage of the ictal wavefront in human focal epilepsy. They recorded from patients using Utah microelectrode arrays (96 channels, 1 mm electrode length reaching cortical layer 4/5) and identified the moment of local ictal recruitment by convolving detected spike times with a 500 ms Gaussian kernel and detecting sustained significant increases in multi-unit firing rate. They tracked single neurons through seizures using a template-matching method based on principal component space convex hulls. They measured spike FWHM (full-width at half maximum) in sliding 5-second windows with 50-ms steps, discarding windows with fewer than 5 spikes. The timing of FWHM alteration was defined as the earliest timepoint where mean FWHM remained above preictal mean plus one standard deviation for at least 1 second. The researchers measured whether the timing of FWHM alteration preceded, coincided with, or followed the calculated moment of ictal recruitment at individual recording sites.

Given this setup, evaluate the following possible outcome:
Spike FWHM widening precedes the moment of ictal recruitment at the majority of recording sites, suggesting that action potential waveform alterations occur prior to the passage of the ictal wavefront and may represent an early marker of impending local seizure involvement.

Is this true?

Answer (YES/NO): NO